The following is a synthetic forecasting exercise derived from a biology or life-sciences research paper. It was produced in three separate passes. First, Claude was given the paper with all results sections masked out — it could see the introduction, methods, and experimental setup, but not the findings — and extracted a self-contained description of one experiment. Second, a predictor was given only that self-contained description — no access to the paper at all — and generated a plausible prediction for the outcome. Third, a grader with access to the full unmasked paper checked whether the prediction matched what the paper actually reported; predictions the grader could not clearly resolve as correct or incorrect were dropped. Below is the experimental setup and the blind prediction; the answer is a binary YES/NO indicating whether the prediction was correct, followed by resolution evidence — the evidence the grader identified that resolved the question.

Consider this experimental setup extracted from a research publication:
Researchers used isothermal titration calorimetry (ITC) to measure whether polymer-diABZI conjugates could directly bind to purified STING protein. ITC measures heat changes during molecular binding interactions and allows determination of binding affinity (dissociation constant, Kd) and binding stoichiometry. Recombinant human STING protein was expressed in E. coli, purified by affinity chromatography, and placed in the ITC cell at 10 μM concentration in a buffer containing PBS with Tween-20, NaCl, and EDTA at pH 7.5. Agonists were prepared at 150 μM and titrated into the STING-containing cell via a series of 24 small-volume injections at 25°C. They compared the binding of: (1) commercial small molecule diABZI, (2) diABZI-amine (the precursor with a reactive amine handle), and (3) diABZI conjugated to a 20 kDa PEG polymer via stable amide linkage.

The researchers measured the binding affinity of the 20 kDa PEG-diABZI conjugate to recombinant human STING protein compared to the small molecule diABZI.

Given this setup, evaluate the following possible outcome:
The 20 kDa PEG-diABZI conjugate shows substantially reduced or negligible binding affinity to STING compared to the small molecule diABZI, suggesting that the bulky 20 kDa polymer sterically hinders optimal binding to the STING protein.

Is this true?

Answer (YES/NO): NO